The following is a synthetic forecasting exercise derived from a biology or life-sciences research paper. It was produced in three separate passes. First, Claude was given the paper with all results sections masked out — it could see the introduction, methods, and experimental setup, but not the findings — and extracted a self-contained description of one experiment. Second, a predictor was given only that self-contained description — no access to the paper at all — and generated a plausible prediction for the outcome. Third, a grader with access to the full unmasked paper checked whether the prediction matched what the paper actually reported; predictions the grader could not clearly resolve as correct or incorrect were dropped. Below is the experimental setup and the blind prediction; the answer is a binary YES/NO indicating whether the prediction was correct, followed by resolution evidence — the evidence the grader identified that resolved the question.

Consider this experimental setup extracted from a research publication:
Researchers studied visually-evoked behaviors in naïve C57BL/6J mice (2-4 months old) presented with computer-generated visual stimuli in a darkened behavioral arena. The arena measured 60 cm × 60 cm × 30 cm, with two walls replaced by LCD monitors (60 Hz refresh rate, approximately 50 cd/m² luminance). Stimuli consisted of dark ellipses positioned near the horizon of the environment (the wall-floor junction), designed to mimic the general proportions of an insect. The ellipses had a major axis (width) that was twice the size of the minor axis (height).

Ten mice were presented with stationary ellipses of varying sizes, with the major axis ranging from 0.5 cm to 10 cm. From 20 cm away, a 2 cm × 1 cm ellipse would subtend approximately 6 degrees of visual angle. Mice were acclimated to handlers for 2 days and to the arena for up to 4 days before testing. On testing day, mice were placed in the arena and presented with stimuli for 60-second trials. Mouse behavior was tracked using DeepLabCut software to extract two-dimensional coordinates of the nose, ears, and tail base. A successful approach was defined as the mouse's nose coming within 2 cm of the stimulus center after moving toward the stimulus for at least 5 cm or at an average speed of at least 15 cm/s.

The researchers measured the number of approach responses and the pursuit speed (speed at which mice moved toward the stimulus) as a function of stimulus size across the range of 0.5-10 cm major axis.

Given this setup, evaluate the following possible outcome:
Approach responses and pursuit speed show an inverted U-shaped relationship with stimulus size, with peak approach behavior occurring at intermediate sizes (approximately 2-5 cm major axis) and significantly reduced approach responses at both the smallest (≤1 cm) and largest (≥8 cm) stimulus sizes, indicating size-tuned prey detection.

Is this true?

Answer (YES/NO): NO